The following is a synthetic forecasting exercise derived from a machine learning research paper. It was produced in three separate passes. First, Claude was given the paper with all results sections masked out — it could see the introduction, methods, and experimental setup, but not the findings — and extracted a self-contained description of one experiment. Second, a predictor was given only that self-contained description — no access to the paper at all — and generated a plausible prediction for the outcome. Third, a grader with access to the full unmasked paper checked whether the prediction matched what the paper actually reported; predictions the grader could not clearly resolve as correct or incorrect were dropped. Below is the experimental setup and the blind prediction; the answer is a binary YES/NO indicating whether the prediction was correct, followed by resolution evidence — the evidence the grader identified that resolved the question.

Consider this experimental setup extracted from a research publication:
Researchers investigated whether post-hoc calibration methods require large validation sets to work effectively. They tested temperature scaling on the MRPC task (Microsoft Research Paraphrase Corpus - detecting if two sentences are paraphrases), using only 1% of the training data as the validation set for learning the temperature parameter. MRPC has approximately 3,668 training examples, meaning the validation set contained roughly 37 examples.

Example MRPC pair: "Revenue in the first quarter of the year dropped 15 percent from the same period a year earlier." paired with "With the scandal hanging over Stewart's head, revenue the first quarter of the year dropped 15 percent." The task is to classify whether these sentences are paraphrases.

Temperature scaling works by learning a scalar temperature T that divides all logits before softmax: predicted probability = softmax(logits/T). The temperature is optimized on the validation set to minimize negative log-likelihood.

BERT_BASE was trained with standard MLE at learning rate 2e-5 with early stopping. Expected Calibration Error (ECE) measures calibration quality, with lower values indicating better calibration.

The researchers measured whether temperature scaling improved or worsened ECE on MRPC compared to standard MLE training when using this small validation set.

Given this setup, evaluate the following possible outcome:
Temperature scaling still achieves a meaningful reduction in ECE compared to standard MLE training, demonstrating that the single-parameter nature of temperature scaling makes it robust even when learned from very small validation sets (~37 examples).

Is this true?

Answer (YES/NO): NO